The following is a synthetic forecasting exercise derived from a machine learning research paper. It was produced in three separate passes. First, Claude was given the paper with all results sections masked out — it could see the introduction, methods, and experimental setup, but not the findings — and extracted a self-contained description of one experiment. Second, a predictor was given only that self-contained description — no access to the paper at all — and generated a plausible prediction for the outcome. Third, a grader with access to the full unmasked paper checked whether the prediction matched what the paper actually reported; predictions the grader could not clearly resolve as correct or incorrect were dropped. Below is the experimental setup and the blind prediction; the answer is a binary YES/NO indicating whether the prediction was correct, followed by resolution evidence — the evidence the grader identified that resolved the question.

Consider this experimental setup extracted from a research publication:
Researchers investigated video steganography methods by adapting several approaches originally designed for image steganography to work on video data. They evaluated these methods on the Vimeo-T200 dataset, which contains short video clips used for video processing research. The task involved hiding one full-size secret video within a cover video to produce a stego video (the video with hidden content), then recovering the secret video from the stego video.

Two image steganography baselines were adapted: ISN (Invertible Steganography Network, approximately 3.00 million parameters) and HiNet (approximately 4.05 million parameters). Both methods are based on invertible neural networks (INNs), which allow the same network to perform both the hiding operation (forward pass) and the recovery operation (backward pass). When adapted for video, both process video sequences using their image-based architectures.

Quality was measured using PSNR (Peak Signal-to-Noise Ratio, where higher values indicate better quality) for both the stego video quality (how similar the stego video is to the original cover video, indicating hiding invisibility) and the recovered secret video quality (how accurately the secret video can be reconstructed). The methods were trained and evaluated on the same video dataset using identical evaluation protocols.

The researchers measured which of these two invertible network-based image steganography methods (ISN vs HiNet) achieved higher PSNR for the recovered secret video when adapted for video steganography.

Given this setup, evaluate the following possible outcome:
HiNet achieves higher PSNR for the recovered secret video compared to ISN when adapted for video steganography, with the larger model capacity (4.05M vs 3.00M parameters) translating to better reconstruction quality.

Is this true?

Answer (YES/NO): YES